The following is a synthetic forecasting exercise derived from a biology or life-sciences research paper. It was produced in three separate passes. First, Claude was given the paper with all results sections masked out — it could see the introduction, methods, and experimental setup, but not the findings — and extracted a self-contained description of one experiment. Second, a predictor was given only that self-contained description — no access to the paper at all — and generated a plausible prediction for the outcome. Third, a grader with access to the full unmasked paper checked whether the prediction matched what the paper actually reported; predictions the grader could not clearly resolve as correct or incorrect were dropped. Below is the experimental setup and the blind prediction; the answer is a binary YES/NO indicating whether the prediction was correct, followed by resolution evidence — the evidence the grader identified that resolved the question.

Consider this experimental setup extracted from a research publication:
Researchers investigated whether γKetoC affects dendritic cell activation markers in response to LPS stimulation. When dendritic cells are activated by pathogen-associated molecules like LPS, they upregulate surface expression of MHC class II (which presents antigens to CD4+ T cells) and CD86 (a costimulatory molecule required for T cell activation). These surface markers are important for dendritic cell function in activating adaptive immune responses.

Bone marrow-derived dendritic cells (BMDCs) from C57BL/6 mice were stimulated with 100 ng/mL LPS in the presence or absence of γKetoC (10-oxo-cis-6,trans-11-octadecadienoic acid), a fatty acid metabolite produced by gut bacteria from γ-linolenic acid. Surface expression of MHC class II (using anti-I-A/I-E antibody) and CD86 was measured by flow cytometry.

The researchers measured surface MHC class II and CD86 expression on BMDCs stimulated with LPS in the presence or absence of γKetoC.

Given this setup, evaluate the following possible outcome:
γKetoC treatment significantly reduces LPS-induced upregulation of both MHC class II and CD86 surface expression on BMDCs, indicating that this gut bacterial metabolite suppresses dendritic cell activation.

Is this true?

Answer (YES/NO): YES